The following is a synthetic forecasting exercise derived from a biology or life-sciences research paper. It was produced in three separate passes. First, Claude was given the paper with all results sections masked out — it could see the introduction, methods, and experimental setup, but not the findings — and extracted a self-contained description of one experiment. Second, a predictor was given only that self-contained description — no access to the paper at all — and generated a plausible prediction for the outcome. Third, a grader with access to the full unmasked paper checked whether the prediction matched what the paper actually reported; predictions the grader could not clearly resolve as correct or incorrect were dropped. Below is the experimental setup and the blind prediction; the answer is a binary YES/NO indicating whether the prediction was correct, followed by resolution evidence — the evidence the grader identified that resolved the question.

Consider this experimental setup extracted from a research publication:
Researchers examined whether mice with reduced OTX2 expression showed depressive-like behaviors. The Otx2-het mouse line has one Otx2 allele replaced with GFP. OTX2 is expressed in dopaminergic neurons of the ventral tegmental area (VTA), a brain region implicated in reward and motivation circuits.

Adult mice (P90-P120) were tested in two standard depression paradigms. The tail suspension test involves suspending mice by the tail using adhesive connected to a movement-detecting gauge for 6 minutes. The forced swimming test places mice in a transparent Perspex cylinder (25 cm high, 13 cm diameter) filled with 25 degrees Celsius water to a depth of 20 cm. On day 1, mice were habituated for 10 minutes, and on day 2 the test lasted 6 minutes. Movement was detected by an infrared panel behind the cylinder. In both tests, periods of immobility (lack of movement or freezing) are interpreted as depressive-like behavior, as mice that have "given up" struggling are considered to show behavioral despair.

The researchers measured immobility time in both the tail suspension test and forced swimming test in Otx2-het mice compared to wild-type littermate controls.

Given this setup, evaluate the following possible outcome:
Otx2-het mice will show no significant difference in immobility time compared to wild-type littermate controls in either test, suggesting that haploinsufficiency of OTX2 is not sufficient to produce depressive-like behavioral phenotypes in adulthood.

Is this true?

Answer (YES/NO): YES